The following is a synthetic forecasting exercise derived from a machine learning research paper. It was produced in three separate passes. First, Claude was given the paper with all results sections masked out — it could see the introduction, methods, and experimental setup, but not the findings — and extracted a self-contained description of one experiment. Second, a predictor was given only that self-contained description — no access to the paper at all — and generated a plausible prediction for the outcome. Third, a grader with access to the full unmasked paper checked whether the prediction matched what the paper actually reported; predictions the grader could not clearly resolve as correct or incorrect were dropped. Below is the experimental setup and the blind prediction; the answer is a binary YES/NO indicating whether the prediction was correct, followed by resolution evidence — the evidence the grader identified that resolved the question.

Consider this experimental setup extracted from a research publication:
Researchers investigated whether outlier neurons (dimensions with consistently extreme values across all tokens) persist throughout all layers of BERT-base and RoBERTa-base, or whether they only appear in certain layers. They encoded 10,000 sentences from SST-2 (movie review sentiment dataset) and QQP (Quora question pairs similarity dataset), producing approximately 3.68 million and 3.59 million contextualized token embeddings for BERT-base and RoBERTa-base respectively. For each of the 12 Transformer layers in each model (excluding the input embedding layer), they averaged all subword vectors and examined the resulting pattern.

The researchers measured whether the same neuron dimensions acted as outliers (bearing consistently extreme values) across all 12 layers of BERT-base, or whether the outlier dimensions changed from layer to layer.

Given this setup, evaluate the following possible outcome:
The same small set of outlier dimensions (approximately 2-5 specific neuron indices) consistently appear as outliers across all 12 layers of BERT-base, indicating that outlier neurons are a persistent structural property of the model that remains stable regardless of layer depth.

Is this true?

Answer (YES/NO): NO